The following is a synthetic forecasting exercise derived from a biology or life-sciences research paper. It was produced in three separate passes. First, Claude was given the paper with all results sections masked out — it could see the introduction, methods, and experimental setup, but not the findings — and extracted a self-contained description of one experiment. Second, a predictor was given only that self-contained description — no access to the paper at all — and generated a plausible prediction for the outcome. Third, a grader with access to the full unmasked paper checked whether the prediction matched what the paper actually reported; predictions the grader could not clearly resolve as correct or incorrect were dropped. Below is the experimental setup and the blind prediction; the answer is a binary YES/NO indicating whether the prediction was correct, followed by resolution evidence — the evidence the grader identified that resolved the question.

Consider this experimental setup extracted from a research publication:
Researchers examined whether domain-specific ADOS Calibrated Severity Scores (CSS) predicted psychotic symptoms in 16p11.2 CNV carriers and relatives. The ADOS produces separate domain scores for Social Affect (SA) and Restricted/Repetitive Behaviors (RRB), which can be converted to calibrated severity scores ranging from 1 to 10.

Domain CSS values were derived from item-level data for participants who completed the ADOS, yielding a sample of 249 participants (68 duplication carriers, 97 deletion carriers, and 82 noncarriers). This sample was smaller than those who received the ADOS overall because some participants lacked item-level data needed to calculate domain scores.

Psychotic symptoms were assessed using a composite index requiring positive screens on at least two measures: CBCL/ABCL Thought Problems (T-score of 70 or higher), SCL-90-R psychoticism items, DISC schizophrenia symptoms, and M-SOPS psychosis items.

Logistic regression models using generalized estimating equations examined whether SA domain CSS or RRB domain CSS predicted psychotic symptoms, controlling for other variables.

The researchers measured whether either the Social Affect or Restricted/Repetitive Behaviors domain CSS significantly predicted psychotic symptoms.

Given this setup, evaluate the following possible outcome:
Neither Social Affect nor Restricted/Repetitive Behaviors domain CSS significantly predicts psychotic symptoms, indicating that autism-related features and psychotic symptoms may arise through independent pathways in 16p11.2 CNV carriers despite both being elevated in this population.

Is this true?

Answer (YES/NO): YES